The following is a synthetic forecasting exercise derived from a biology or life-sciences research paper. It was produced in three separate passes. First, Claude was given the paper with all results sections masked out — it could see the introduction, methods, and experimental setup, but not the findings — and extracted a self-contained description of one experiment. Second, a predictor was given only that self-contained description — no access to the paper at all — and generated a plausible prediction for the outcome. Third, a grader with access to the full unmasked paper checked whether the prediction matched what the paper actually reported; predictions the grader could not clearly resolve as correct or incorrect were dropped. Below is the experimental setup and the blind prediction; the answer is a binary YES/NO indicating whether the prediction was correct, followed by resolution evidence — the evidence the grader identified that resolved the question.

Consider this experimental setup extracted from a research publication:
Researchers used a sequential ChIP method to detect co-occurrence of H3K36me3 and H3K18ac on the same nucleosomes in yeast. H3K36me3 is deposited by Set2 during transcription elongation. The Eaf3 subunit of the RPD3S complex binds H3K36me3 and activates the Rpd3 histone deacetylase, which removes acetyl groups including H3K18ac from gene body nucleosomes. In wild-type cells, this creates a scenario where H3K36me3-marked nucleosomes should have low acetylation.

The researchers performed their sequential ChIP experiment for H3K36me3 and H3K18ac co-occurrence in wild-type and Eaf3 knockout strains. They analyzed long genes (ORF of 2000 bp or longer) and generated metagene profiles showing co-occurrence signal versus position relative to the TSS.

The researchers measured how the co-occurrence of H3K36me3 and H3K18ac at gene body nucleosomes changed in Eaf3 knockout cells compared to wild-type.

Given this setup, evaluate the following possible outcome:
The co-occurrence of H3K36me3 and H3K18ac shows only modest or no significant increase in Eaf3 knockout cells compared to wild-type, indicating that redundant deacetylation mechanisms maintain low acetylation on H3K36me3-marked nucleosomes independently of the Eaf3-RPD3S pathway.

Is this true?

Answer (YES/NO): NO